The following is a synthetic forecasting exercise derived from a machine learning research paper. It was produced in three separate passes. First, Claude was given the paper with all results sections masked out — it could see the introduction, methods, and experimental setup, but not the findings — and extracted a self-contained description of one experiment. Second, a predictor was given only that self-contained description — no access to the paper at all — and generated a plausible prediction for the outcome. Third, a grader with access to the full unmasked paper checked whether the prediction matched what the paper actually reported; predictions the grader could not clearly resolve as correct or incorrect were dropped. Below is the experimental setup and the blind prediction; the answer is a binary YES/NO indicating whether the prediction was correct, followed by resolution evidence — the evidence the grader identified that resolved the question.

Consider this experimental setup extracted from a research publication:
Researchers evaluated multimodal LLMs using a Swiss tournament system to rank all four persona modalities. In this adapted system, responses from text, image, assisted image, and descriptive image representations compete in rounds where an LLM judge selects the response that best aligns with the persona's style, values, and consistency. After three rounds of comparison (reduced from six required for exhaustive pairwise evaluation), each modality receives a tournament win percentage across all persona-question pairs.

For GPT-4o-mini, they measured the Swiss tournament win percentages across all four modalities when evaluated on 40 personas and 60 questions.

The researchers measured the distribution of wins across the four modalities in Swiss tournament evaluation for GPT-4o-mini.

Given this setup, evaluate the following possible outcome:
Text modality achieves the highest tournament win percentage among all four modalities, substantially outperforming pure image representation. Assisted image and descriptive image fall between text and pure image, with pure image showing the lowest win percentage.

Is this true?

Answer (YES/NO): YES